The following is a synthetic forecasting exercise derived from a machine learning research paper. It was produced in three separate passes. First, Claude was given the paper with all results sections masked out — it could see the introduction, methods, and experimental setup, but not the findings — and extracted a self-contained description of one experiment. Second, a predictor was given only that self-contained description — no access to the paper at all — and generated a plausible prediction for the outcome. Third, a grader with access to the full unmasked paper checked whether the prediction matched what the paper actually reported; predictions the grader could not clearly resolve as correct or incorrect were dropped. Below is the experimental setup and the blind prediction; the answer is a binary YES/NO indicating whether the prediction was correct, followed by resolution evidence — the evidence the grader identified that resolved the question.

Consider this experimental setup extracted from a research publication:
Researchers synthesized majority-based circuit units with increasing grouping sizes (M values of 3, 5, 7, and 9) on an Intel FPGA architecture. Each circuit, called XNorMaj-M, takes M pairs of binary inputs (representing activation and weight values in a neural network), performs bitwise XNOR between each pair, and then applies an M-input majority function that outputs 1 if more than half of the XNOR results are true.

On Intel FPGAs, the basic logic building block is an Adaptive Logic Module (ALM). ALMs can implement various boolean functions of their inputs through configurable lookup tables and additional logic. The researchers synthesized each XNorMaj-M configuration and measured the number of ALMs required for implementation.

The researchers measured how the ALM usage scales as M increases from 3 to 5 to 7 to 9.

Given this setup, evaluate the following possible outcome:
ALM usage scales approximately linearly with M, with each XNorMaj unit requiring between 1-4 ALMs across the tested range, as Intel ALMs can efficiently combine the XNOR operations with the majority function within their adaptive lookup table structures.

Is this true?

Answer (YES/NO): NO